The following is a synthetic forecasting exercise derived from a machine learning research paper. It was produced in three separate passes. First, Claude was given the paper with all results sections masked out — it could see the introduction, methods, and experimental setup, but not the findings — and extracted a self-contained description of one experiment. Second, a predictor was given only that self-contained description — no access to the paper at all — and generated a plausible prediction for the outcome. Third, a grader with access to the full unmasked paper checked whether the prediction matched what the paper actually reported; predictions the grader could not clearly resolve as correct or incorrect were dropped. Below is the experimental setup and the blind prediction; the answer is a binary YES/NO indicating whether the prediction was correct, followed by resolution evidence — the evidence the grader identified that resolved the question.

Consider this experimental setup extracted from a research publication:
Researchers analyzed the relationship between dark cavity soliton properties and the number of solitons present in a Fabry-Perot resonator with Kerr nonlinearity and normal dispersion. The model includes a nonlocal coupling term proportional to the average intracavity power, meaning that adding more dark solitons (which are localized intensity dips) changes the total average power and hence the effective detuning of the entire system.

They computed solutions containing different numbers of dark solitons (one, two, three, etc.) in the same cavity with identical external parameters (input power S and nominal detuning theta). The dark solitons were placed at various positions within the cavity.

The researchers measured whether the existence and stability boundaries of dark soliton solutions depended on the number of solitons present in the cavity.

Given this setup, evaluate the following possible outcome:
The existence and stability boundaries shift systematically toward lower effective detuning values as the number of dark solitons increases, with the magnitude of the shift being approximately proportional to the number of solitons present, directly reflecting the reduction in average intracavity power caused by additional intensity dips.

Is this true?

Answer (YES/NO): NO